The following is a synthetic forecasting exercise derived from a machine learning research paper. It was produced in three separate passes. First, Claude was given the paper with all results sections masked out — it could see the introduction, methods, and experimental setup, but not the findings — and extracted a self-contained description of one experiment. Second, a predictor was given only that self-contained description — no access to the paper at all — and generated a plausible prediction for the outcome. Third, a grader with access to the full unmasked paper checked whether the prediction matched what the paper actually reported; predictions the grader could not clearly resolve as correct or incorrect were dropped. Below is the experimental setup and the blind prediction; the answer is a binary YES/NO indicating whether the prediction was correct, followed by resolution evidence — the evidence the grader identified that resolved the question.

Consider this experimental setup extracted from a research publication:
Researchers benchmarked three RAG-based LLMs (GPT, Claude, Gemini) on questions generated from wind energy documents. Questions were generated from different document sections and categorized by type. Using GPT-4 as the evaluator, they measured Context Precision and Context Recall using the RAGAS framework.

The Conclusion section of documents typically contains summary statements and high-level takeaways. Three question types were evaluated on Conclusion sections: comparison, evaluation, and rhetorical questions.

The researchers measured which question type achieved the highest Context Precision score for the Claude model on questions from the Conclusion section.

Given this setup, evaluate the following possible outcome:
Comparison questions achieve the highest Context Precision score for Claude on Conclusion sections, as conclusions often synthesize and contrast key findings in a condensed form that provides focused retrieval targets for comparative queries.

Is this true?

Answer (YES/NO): NO